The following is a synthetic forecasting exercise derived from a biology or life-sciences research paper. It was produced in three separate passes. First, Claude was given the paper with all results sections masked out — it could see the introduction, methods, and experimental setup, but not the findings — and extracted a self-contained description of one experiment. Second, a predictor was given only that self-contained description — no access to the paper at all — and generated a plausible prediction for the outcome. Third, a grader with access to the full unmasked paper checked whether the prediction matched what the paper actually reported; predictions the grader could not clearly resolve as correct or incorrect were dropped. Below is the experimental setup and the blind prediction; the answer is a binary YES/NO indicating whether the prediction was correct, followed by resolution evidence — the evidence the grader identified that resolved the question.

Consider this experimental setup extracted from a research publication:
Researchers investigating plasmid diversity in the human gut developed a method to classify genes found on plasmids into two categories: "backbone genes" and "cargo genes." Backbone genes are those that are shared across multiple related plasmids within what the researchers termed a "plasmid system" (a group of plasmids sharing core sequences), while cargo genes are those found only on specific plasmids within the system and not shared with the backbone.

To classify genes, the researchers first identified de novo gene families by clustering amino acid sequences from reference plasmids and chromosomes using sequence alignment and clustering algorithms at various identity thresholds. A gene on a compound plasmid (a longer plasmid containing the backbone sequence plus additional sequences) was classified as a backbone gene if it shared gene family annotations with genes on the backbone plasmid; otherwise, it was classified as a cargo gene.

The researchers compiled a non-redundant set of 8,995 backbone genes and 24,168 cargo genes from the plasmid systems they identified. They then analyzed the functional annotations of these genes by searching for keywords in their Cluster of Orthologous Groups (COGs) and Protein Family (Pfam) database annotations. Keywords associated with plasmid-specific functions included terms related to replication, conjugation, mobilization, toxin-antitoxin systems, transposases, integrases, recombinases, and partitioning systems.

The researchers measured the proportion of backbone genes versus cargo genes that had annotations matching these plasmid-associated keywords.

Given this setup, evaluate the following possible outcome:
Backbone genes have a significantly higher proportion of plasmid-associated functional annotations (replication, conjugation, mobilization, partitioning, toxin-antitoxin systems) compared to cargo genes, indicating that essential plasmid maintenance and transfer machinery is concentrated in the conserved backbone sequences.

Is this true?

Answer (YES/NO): YES